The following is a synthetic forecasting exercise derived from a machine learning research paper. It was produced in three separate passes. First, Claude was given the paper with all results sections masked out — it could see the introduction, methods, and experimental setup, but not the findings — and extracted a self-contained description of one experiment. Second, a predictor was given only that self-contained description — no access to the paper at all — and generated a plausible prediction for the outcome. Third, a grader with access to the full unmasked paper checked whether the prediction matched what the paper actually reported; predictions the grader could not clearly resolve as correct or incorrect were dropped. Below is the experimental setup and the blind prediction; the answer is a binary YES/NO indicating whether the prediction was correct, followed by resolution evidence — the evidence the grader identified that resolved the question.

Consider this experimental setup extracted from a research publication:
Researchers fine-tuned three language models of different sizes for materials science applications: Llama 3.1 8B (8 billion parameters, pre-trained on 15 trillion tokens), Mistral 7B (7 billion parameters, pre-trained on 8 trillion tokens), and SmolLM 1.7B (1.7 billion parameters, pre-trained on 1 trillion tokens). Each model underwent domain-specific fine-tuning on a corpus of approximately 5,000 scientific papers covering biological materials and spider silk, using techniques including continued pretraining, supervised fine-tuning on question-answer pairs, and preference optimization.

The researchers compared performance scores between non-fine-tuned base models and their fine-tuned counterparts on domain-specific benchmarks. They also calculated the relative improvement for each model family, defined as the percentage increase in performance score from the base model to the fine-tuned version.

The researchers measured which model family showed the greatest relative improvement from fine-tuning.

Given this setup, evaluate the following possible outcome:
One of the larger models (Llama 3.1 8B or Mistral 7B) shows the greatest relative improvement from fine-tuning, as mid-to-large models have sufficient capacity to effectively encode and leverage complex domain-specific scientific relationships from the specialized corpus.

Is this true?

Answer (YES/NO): NO